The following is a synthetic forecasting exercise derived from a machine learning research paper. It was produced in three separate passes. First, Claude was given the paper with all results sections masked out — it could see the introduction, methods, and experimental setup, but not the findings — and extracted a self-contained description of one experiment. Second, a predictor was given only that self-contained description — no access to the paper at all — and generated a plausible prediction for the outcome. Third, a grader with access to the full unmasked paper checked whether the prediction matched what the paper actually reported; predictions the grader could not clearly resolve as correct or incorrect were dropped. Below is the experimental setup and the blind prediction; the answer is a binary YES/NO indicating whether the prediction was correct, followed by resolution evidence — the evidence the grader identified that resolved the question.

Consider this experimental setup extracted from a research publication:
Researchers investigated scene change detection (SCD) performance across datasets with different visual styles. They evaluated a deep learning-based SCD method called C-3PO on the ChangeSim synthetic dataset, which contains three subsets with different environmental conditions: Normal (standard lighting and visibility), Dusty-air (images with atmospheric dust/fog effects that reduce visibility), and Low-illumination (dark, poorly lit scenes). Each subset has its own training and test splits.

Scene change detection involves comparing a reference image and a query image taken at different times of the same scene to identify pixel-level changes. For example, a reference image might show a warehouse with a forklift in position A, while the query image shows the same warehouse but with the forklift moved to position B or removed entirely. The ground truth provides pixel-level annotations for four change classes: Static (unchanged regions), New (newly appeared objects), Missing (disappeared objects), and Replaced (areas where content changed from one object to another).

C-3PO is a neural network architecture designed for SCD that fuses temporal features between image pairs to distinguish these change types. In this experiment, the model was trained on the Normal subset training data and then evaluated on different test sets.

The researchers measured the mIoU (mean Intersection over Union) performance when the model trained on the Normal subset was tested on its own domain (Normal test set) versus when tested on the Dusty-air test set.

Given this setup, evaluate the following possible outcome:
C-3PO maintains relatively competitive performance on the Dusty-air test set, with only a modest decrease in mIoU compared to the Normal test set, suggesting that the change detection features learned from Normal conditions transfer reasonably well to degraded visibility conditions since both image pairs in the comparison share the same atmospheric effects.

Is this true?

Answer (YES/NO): NO